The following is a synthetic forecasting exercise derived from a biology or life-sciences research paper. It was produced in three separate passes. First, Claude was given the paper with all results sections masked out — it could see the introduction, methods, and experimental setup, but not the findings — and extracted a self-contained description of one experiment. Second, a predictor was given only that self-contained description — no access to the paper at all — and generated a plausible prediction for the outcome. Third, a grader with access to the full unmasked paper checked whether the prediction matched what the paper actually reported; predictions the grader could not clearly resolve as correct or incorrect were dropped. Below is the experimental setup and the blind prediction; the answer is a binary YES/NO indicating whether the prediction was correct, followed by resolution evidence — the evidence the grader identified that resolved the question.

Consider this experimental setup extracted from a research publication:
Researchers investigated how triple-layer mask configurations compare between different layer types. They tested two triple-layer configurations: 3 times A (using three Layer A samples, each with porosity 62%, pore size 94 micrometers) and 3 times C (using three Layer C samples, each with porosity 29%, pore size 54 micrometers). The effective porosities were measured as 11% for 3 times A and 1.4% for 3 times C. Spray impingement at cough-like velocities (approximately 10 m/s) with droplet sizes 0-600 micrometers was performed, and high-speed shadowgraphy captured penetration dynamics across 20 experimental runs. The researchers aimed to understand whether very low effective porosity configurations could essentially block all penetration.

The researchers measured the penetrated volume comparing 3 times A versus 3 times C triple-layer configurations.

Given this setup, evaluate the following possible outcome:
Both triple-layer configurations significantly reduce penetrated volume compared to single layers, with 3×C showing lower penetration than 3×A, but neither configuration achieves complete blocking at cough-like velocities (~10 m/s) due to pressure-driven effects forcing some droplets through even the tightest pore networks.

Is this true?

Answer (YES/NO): NO